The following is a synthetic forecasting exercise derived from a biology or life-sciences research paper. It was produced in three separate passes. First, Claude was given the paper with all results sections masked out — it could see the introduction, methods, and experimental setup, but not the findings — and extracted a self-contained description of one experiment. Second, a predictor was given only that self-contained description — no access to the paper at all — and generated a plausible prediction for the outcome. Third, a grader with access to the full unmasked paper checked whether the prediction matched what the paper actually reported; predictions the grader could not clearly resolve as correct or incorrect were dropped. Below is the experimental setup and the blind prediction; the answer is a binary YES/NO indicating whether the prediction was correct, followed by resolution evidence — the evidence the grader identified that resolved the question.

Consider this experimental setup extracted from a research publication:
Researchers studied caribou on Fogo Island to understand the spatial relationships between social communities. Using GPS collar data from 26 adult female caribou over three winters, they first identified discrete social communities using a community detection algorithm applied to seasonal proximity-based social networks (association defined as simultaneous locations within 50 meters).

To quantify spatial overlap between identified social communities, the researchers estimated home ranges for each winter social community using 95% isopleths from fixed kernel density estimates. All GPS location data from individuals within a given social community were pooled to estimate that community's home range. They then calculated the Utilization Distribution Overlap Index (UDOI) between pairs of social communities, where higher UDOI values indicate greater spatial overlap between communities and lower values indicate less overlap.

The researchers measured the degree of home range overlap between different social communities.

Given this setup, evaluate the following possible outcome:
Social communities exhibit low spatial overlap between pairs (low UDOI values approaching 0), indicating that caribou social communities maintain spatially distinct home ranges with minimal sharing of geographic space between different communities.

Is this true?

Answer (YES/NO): NO